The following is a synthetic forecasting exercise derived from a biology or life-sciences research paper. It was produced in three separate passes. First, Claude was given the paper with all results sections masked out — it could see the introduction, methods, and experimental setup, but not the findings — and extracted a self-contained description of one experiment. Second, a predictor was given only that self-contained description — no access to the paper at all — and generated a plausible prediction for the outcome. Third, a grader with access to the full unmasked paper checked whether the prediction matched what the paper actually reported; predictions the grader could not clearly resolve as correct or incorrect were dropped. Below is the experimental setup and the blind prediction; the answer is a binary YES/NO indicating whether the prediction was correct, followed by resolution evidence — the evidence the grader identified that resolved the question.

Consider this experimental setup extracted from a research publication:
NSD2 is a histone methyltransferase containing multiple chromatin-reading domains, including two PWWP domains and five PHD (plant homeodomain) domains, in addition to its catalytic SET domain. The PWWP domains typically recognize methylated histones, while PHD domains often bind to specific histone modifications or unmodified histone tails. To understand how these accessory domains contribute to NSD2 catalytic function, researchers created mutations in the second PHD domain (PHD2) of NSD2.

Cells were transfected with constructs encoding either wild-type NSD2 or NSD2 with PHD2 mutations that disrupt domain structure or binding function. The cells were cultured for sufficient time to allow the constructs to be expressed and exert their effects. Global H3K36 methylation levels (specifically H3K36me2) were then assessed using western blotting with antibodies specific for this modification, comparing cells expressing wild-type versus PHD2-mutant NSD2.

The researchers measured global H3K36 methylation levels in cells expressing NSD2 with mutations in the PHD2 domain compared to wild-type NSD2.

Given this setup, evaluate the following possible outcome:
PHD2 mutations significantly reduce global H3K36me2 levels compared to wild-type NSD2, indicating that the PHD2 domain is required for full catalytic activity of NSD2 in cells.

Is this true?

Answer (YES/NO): YES